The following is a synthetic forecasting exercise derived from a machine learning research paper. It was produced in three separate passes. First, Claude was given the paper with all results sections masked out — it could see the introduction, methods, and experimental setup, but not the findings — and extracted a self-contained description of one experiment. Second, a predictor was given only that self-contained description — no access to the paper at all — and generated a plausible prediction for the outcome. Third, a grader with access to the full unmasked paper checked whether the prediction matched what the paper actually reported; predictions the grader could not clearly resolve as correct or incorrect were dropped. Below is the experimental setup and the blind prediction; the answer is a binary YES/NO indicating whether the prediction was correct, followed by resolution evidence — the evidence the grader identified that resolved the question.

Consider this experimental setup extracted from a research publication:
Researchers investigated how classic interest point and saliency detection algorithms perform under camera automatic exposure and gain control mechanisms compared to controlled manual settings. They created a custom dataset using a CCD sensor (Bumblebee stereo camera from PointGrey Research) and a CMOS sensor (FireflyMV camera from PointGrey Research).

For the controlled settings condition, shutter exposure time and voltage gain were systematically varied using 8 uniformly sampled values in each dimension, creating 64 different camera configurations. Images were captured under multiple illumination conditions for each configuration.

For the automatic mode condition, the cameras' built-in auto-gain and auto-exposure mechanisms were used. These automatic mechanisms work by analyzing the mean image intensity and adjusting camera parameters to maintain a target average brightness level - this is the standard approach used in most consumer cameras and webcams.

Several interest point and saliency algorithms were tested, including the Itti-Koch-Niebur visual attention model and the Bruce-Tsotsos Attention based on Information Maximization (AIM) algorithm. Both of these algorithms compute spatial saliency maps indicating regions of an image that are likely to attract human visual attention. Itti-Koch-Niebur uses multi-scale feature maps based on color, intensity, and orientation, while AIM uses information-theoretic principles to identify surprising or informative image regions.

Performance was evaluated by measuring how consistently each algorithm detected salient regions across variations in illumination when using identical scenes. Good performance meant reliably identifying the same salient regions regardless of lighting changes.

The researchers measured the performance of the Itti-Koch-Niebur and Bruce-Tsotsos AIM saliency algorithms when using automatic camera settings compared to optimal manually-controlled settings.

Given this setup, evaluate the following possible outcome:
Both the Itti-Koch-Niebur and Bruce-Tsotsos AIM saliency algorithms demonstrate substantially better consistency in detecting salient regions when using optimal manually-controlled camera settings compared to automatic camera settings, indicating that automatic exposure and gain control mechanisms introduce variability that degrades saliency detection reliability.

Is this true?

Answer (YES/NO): YES